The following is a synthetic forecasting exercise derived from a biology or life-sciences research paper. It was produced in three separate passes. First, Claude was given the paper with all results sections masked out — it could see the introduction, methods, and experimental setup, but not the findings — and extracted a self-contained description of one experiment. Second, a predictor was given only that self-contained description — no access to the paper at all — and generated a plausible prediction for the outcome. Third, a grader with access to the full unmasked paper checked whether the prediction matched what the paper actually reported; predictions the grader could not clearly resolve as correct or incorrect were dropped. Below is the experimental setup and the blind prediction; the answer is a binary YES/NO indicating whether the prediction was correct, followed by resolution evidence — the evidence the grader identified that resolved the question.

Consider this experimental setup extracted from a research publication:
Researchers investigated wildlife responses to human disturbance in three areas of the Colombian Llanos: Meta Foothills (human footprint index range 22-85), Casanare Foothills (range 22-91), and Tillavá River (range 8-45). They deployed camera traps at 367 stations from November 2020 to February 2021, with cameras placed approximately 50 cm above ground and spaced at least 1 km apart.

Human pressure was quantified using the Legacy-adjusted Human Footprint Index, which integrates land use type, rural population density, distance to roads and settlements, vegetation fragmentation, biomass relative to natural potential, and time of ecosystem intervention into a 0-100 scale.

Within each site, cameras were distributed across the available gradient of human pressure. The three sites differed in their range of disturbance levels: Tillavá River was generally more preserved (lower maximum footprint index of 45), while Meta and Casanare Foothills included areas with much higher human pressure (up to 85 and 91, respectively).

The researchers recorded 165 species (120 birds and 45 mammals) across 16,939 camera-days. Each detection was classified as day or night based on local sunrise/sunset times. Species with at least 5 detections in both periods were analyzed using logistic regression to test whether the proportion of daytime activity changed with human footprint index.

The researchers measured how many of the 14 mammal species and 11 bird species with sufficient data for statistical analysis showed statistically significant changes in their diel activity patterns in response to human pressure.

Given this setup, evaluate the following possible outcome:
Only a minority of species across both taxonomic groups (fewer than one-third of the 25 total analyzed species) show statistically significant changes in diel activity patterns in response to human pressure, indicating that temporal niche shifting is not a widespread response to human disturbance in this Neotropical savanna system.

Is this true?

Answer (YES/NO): NO